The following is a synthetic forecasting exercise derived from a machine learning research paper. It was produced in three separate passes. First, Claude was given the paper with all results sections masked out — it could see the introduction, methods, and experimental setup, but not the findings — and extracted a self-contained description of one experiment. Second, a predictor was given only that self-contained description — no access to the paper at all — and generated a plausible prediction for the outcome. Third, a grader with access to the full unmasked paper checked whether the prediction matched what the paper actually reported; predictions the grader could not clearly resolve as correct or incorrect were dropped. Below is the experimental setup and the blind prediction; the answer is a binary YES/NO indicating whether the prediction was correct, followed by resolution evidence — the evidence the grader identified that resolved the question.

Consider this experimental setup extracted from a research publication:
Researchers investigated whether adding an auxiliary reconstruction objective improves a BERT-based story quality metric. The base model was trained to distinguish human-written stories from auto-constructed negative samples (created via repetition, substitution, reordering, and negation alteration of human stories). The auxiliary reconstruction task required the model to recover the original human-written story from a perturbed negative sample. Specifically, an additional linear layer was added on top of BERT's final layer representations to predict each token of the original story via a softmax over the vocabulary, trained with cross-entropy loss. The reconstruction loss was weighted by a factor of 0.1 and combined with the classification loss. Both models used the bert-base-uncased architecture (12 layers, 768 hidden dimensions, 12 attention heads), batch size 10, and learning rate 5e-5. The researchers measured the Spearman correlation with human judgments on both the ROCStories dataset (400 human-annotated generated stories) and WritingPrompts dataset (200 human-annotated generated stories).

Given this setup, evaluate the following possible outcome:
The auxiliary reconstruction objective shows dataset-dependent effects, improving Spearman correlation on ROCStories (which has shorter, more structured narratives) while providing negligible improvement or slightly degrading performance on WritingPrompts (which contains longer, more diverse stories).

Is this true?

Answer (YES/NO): NO